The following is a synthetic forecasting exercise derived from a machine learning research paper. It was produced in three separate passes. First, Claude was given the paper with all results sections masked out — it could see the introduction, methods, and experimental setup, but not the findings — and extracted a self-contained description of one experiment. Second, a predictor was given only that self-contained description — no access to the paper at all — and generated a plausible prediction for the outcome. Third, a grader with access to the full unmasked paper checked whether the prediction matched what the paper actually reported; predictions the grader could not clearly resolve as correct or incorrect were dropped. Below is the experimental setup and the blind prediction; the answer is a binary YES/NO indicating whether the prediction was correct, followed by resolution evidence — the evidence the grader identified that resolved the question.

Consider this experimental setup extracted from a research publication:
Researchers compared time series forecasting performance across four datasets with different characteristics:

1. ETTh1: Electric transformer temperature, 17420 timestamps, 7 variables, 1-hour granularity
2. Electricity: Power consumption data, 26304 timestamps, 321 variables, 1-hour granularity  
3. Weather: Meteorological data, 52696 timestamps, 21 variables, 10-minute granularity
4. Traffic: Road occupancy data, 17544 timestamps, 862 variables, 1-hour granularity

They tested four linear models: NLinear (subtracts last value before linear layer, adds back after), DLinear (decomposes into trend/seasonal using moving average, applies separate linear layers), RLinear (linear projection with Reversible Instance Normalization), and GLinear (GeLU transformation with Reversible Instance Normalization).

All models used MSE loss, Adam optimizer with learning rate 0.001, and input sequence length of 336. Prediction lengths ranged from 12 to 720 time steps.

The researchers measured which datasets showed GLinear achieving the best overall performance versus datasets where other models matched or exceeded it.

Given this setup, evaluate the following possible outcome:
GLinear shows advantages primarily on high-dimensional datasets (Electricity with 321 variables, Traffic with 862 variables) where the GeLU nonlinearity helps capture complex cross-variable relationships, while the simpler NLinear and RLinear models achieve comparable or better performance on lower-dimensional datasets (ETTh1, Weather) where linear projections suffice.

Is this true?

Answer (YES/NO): NO